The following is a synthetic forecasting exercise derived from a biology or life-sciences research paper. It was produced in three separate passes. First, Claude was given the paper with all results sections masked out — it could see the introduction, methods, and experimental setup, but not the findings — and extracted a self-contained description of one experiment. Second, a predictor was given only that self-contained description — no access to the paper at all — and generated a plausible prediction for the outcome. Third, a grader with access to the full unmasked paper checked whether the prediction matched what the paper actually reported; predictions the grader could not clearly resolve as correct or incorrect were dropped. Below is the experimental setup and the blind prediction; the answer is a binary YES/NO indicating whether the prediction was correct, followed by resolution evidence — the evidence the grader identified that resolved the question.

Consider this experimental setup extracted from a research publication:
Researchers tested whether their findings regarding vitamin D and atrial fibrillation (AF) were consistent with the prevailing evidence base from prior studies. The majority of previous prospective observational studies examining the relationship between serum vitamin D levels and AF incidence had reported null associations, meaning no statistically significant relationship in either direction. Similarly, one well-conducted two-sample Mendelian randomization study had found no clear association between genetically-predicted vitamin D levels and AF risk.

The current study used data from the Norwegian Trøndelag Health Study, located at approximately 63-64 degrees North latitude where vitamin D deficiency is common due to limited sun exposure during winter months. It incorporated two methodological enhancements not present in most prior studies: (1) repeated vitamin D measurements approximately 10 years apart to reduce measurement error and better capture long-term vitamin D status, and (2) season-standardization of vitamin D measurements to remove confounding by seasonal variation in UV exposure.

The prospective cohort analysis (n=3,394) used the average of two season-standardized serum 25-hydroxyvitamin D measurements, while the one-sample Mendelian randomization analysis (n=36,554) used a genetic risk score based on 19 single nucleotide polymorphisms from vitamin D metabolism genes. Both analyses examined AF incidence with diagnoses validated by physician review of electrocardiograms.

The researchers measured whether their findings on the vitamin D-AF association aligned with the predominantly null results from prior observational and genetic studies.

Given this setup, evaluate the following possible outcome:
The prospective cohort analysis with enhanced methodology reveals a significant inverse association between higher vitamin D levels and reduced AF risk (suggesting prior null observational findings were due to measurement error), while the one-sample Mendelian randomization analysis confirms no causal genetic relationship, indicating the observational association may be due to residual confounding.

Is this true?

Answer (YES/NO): NO